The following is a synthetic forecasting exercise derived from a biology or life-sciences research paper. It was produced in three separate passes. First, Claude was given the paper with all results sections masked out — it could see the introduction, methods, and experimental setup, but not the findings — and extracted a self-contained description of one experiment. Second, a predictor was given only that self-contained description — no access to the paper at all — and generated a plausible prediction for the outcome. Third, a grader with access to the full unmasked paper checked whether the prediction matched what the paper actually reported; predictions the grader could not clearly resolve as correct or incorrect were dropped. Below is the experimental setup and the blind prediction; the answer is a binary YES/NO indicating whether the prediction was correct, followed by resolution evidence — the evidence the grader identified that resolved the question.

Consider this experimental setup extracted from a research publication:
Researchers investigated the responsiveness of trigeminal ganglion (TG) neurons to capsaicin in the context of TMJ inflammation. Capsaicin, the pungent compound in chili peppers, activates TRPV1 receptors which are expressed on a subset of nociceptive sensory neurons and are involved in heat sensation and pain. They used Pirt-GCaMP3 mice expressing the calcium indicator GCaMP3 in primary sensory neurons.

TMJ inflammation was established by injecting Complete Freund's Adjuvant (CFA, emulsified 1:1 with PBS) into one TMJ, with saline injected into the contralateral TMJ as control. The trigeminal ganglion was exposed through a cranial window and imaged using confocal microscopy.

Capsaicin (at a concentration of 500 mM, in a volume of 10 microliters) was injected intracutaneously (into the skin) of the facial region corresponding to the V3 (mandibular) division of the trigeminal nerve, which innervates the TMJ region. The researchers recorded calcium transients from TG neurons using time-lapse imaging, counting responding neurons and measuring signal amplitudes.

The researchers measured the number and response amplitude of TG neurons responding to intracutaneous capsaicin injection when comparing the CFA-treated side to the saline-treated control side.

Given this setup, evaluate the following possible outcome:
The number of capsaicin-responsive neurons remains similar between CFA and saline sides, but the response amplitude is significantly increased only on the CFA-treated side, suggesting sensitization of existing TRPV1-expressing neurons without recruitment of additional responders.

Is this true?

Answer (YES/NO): NO